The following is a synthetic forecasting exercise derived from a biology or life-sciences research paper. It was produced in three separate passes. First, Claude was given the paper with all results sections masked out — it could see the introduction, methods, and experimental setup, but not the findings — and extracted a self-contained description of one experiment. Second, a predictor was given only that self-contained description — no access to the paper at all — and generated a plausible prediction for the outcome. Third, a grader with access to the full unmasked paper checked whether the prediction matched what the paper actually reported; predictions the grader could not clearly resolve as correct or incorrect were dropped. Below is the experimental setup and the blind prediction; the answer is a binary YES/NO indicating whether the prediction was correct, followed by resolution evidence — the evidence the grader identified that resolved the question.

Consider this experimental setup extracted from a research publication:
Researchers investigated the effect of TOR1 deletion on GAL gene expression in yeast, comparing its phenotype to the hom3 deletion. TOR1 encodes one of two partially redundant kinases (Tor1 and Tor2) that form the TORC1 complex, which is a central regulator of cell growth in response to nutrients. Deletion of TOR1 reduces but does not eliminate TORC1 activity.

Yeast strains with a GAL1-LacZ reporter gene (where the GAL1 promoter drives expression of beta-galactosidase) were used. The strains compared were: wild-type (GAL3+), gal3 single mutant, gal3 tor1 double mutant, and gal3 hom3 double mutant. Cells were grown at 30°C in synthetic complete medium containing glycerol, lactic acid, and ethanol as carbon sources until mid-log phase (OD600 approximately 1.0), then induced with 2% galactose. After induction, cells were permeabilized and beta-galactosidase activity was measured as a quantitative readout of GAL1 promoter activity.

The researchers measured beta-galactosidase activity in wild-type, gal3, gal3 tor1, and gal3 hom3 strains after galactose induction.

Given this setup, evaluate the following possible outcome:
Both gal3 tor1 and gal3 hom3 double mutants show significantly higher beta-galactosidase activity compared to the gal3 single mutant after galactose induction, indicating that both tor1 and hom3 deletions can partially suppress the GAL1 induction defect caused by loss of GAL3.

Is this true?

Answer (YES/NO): NO